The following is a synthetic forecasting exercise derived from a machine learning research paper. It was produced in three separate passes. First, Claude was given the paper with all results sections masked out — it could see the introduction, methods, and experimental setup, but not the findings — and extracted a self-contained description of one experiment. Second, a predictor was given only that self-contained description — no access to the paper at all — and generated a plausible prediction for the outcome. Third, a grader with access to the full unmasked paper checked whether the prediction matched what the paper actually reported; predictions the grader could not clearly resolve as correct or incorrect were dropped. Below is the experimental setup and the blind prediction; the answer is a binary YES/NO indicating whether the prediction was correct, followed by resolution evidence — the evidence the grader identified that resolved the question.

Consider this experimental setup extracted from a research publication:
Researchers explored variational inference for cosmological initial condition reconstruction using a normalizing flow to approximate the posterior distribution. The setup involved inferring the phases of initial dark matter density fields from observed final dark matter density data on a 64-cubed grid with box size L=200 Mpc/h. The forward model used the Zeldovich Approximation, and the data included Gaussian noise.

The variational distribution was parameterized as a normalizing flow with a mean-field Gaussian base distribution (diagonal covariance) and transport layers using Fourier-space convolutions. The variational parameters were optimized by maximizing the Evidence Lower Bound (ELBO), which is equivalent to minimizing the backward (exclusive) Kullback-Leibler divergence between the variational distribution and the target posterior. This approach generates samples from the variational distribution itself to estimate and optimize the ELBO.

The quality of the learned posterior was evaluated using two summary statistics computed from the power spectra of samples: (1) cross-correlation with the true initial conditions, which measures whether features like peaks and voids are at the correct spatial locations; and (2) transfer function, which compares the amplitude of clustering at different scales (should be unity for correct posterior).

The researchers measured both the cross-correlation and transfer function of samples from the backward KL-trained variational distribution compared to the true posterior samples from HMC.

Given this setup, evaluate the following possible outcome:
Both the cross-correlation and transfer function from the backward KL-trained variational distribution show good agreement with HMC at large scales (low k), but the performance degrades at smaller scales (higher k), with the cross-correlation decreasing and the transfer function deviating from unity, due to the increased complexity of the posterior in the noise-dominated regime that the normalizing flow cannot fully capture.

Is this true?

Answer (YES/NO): NO